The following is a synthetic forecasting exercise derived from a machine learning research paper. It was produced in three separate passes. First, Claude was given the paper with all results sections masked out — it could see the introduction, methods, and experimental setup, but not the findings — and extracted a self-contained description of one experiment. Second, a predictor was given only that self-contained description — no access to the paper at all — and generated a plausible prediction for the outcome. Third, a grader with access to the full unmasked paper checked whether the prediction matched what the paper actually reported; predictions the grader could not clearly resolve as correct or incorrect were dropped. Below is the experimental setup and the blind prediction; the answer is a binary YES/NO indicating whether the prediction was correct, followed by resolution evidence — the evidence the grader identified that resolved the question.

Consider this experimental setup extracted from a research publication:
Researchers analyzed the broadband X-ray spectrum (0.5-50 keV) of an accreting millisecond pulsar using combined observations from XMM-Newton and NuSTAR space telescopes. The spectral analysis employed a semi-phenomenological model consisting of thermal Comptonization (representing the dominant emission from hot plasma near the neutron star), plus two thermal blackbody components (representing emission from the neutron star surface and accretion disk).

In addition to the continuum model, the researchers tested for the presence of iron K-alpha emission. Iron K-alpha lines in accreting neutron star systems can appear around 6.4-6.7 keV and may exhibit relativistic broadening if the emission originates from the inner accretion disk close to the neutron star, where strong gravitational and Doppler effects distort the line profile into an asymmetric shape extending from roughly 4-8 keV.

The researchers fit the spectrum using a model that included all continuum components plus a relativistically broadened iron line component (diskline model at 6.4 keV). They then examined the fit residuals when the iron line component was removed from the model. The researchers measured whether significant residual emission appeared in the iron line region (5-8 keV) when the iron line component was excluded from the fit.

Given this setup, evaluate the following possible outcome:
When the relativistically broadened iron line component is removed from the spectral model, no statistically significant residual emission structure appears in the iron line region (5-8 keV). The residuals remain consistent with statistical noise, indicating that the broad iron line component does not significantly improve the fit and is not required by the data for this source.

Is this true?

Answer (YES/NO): NO